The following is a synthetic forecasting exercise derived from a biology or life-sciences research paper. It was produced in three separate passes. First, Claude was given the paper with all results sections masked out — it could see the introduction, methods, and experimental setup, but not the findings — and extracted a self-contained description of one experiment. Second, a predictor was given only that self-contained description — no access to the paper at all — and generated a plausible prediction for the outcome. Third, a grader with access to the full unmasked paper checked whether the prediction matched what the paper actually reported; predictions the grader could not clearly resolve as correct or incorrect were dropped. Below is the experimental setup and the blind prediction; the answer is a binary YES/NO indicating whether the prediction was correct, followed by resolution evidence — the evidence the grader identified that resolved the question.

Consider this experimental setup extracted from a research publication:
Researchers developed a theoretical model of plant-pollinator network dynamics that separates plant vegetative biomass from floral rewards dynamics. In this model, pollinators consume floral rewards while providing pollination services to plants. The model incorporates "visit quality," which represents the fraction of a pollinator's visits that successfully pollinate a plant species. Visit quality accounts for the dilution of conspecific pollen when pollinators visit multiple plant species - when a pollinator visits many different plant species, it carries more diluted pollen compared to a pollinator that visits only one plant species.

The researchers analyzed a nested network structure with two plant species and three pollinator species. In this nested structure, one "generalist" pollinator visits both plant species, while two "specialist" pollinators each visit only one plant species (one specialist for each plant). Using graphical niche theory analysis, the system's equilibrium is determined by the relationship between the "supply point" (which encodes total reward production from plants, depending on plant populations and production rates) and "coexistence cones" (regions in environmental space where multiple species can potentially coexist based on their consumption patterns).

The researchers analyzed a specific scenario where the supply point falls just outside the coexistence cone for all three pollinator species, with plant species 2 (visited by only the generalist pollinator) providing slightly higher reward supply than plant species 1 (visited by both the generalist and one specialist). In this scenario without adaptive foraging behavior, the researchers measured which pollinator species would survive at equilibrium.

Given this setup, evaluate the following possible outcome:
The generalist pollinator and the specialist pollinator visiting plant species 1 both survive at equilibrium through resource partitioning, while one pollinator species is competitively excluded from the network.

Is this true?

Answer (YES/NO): NO